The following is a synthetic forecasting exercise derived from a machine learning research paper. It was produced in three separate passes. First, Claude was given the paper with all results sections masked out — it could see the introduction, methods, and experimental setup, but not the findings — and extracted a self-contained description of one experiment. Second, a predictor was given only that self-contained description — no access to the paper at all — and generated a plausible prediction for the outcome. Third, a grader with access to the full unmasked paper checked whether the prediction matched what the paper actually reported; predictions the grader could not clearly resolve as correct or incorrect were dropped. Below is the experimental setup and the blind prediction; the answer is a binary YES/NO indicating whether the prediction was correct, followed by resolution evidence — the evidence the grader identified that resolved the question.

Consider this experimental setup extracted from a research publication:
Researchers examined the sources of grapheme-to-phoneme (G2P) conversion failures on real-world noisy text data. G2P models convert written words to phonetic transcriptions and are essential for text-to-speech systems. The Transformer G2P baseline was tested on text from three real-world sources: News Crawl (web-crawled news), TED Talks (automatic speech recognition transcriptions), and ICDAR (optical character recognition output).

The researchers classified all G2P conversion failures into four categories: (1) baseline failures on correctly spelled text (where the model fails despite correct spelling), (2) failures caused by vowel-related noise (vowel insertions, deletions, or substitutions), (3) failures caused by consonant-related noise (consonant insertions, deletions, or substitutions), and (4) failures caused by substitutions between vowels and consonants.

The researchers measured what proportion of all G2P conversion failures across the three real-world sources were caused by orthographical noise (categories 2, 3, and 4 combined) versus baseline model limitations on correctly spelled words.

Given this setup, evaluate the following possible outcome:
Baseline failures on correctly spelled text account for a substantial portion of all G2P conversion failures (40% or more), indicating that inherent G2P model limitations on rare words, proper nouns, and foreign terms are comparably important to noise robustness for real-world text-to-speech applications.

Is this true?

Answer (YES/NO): NO